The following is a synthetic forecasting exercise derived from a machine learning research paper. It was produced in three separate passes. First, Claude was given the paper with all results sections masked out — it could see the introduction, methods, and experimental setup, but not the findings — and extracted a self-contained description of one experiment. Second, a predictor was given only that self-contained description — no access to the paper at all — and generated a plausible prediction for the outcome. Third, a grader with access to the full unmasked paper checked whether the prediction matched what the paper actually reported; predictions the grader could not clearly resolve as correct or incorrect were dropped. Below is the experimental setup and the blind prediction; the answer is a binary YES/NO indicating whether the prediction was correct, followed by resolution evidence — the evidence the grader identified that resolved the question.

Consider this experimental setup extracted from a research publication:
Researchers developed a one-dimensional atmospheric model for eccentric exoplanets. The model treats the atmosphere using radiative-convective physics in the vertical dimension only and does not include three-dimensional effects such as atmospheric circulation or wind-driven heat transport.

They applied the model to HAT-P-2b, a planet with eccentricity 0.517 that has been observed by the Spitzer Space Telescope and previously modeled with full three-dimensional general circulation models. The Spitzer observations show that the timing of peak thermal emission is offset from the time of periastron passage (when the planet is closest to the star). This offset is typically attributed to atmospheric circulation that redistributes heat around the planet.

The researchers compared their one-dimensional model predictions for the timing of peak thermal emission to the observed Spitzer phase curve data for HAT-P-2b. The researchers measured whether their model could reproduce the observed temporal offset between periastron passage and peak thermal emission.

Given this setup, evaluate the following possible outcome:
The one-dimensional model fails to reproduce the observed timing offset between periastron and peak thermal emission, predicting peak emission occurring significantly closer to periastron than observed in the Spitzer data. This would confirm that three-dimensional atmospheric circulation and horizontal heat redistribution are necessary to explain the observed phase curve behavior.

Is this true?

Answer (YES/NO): YES